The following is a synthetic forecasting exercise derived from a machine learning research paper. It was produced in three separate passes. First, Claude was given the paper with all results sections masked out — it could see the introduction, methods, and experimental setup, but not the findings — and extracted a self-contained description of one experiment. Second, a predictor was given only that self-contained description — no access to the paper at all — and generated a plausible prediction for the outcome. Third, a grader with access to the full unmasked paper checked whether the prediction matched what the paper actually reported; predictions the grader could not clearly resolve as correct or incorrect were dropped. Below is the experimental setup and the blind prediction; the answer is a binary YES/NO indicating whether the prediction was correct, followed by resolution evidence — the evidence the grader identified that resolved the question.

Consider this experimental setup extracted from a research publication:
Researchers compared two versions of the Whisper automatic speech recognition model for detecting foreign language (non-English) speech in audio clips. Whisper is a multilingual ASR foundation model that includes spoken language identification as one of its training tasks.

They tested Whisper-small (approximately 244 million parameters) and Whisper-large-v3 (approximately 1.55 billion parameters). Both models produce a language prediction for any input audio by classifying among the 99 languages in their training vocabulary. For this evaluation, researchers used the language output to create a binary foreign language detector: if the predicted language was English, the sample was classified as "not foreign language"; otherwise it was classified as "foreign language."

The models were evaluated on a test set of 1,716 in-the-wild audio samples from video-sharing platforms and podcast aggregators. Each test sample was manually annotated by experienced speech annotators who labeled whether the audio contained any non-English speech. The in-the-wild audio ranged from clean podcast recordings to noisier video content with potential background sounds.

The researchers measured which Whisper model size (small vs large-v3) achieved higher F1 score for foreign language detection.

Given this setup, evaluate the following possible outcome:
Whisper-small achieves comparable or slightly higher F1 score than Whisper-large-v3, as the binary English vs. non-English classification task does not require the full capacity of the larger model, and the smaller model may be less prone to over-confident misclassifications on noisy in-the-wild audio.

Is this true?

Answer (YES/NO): YES